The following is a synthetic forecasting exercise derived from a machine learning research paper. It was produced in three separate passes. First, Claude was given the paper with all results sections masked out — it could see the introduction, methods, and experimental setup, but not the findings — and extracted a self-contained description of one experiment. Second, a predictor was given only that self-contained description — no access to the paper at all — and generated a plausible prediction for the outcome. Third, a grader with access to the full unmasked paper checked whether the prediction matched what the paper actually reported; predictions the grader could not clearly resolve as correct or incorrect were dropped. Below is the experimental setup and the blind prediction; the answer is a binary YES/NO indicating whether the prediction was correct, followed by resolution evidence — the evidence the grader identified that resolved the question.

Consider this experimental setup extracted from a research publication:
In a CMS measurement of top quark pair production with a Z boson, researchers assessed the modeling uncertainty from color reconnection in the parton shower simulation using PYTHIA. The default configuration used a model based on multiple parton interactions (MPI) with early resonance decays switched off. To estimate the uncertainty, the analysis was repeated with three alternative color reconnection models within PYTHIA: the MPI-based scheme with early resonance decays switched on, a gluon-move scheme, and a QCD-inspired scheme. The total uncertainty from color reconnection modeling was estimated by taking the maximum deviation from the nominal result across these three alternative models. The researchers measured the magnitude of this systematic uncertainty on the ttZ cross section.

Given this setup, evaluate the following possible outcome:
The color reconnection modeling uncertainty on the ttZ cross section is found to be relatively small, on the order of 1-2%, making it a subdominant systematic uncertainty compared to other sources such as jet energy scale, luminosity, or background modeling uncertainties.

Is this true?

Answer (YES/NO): YES